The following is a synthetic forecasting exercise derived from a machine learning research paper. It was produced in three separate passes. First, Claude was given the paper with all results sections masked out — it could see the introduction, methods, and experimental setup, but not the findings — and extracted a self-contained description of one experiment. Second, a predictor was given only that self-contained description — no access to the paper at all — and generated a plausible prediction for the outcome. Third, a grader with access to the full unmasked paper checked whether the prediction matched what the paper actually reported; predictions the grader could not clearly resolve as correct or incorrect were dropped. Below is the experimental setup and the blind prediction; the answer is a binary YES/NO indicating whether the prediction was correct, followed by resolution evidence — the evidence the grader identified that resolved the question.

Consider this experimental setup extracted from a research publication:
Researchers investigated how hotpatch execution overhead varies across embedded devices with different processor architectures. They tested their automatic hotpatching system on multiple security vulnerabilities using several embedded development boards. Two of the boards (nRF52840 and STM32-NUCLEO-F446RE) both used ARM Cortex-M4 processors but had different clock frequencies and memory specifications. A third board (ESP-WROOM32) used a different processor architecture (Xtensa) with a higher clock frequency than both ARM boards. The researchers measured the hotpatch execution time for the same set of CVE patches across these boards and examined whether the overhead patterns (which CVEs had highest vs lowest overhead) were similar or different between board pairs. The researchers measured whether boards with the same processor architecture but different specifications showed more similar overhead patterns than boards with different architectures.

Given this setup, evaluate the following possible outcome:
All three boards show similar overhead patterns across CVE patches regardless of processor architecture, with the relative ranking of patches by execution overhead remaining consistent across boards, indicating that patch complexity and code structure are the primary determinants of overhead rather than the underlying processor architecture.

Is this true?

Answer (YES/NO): NO